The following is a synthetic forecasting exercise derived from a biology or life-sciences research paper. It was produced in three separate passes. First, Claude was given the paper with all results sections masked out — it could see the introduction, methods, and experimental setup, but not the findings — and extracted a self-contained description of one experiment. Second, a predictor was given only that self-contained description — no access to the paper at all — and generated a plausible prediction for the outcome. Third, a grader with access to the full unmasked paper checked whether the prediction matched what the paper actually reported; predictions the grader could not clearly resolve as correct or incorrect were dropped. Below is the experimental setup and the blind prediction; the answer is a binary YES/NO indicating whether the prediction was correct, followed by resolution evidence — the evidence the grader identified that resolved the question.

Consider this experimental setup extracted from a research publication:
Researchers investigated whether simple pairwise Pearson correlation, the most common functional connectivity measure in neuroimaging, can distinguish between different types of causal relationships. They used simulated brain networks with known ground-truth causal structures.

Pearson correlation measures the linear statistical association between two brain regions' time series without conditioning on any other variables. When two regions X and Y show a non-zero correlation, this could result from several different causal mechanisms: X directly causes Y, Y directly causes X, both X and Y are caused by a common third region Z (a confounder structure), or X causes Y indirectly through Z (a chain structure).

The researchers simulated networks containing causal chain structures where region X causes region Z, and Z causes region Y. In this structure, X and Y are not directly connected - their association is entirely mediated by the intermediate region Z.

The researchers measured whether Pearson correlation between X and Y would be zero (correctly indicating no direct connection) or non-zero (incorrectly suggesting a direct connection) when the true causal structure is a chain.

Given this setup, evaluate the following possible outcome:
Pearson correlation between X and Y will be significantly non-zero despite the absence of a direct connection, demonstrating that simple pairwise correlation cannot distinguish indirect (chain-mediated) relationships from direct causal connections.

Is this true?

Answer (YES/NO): YES